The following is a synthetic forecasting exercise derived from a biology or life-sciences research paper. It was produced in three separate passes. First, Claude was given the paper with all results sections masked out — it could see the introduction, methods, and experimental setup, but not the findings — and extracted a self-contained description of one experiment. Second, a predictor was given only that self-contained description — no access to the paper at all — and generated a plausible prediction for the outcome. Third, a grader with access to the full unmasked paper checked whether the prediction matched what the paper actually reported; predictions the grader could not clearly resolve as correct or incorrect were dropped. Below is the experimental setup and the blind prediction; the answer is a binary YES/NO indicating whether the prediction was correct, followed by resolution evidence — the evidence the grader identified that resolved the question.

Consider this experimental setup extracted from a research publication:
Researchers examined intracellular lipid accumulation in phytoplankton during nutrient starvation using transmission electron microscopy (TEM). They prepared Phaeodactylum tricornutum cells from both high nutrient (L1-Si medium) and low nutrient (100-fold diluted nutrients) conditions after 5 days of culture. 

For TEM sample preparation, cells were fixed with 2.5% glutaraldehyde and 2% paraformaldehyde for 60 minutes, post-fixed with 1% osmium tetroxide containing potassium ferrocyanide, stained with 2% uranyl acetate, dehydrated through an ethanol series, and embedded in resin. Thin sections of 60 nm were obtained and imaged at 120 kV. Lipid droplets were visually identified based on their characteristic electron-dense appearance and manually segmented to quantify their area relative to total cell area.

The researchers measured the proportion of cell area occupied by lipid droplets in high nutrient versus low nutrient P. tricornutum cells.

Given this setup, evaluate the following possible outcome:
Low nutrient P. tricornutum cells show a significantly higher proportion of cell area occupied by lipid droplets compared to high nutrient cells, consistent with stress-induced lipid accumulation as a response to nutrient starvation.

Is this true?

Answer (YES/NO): YES